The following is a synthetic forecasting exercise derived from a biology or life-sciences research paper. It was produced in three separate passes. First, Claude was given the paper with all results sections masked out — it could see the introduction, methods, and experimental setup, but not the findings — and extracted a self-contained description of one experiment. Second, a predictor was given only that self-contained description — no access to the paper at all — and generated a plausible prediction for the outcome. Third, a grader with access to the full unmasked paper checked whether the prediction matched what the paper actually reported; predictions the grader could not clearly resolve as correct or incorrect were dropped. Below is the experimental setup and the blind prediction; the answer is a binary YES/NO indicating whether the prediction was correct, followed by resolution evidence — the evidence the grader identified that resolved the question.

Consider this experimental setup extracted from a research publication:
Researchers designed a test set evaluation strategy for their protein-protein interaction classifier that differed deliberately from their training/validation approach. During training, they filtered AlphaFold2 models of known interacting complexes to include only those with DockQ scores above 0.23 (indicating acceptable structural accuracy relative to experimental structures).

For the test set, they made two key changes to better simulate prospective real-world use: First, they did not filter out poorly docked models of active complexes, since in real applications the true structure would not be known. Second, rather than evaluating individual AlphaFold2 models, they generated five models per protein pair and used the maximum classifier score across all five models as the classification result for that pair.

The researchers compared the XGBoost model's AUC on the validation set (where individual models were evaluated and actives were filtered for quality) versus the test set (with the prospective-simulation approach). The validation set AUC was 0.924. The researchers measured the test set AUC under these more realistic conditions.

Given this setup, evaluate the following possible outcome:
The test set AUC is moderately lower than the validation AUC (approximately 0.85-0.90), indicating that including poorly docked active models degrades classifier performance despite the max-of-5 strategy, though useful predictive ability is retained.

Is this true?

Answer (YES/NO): YES